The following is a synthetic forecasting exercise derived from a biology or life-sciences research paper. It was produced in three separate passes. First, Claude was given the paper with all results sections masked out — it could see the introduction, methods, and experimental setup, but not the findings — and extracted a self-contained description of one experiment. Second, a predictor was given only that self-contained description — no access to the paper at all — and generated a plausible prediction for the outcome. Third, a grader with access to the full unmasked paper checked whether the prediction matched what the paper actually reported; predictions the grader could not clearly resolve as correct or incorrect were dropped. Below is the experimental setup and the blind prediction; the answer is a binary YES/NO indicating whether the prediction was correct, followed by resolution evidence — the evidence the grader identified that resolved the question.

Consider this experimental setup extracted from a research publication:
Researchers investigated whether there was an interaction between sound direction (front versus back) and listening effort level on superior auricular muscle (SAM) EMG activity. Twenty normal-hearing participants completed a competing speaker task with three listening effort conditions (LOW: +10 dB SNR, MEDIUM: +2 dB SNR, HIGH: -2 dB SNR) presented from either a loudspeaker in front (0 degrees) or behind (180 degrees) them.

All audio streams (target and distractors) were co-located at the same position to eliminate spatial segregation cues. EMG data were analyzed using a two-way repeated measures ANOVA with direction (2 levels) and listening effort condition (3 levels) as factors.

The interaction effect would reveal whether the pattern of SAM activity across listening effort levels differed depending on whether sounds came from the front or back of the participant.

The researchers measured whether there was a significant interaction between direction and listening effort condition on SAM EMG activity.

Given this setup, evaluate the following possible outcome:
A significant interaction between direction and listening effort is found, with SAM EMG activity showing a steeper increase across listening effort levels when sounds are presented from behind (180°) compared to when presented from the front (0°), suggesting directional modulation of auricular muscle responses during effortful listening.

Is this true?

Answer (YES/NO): NO